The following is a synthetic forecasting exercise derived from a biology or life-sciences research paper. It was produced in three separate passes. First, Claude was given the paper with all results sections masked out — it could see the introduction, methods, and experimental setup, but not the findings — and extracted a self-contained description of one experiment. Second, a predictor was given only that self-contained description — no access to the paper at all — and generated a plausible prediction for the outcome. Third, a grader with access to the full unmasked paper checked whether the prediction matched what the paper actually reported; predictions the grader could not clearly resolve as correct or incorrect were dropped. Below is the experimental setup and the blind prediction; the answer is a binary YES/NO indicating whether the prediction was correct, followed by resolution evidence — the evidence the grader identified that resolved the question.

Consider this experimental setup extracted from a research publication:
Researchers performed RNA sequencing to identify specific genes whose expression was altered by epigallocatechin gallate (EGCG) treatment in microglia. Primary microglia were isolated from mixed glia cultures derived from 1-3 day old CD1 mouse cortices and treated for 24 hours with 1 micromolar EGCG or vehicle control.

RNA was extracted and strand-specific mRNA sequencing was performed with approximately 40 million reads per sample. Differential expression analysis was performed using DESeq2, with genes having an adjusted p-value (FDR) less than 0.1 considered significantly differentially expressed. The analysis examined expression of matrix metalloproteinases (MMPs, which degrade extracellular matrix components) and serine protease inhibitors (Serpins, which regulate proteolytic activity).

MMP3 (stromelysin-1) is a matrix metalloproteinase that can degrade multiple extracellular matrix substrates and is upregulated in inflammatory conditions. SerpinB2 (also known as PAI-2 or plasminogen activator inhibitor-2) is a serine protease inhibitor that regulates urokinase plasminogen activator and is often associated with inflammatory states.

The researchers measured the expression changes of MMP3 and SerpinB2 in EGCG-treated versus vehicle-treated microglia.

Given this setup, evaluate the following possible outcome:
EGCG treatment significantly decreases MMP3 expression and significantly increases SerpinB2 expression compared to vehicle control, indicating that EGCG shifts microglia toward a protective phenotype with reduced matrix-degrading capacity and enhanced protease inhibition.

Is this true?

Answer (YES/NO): NO